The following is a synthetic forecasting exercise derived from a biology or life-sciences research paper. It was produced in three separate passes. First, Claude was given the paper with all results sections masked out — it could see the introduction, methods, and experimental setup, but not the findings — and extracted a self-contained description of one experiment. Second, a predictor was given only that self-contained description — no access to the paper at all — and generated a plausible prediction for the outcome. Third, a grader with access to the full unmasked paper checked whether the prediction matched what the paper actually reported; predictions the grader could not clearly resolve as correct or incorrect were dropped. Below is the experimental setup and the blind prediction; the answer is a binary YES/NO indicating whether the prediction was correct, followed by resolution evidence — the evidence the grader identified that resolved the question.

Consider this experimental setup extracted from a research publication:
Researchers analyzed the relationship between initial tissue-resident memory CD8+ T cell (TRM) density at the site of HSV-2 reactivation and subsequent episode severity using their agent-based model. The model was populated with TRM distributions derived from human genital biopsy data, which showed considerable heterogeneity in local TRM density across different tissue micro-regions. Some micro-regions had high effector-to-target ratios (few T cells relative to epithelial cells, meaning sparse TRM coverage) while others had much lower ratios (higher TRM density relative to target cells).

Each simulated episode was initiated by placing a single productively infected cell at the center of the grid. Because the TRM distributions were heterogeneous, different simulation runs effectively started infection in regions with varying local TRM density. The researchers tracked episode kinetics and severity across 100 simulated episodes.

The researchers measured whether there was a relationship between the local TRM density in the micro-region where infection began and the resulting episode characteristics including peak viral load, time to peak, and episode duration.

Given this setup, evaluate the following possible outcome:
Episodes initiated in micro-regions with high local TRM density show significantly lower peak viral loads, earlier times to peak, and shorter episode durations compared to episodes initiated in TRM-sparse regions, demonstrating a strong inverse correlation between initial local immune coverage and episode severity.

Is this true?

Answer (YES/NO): YES